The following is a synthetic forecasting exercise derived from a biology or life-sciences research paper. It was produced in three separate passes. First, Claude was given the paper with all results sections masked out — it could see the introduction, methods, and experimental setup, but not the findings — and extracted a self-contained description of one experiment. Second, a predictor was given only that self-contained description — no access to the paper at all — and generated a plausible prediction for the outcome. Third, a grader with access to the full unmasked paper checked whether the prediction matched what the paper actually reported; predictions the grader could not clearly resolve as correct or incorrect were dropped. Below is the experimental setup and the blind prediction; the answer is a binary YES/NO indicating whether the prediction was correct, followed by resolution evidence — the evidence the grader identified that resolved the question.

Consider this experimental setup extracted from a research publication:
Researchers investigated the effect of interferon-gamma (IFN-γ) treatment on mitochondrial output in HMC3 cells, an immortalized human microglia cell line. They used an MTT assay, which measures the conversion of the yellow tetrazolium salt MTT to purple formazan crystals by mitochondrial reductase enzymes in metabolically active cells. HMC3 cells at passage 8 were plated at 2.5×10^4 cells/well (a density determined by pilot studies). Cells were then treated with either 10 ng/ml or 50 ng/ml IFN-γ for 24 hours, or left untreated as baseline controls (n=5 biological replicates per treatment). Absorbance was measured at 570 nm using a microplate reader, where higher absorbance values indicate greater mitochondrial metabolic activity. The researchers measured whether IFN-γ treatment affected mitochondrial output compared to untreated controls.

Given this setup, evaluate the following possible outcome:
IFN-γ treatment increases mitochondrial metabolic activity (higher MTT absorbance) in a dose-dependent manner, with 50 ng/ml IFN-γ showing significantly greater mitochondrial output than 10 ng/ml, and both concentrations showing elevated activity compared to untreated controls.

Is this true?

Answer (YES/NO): NO